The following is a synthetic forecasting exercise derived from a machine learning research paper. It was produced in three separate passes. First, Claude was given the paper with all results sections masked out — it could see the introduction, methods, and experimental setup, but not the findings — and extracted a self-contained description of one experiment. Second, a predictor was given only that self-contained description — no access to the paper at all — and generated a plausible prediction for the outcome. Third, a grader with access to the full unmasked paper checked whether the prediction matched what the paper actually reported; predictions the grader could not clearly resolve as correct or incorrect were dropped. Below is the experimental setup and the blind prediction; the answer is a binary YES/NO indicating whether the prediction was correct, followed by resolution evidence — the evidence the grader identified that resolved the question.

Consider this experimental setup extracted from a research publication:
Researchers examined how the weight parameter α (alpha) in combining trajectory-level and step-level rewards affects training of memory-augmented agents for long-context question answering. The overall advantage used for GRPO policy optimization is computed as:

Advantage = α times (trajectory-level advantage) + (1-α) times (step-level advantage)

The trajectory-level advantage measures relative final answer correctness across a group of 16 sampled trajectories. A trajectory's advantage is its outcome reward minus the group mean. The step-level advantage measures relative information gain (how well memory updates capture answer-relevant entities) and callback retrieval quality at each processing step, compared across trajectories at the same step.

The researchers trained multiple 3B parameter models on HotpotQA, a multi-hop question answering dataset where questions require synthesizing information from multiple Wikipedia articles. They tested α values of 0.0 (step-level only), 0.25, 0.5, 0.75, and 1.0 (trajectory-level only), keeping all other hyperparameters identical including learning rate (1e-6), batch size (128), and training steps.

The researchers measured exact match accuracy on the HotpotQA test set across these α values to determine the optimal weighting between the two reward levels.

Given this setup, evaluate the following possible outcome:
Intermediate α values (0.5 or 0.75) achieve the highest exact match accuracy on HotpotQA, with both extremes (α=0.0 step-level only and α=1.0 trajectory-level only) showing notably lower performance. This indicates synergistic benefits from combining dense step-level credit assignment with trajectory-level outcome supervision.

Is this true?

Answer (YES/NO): NO